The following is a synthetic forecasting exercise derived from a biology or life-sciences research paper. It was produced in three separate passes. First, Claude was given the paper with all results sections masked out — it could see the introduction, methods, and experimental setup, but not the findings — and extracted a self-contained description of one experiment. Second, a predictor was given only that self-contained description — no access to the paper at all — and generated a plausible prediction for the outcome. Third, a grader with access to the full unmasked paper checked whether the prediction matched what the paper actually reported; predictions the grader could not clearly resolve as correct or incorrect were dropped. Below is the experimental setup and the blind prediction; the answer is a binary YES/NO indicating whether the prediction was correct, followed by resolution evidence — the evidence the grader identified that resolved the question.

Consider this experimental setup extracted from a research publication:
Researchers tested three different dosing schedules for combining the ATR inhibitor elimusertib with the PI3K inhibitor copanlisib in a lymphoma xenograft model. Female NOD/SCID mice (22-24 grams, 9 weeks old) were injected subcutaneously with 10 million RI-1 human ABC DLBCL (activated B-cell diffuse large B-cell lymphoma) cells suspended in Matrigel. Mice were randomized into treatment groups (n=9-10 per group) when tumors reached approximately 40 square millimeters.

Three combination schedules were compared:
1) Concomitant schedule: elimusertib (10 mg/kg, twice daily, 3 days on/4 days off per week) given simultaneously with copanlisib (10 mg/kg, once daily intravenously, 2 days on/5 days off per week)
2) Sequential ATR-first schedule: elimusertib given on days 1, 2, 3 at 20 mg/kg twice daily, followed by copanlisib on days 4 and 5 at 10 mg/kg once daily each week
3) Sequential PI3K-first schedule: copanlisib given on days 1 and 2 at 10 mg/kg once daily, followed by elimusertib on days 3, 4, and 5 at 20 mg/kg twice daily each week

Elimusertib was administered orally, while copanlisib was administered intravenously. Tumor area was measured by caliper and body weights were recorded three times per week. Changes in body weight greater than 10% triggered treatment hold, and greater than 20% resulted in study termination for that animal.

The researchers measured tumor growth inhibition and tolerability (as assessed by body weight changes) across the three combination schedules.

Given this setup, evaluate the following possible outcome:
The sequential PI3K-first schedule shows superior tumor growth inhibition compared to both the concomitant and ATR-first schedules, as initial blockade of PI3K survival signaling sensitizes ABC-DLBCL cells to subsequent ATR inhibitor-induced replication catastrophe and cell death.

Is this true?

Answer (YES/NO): NO